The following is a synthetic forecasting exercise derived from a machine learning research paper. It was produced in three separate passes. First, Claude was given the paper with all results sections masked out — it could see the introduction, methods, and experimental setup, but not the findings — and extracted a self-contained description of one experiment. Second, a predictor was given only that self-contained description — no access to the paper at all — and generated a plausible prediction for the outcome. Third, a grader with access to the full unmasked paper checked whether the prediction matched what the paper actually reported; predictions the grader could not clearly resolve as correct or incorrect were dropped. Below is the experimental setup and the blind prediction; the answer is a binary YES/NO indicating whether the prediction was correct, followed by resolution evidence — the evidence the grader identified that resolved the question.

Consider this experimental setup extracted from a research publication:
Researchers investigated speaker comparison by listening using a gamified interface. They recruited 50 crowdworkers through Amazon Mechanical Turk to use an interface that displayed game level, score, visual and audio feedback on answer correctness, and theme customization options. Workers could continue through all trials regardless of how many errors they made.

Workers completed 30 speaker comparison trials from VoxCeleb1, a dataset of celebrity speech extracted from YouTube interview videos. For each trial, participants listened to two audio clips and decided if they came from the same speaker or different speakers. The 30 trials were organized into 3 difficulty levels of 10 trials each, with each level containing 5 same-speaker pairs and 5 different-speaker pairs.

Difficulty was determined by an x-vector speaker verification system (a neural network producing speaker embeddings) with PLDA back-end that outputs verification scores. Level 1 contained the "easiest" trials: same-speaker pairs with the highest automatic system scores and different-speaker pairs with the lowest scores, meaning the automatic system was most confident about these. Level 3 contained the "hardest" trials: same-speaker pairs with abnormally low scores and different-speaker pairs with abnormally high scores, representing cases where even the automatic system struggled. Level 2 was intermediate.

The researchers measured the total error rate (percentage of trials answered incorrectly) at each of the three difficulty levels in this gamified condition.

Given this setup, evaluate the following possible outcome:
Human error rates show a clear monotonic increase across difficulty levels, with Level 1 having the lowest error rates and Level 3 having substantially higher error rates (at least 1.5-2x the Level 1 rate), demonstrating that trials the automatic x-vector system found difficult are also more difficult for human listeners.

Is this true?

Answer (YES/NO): NO